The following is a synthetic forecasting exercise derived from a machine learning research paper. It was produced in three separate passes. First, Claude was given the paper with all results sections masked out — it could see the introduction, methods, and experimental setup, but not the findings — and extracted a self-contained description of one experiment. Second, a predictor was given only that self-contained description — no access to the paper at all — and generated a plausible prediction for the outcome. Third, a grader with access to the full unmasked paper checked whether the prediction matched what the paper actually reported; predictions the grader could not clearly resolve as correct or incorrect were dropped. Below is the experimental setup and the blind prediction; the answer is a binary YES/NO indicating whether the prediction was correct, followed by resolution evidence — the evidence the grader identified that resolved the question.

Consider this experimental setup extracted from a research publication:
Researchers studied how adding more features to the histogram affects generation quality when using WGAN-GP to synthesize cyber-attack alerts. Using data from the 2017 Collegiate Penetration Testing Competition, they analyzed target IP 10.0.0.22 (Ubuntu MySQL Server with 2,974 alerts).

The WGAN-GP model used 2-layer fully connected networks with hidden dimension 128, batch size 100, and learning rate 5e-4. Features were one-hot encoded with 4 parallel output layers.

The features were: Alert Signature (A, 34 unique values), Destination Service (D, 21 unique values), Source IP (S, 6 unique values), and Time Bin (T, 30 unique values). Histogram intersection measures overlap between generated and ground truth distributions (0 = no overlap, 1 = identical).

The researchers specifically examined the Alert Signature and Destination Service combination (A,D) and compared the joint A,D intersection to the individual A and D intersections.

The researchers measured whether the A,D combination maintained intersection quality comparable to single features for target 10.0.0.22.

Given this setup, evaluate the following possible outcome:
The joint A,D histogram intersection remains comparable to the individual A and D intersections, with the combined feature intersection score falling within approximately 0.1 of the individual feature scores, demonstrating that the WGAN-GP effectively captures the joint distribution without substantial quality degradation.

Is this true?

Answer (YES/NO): YES